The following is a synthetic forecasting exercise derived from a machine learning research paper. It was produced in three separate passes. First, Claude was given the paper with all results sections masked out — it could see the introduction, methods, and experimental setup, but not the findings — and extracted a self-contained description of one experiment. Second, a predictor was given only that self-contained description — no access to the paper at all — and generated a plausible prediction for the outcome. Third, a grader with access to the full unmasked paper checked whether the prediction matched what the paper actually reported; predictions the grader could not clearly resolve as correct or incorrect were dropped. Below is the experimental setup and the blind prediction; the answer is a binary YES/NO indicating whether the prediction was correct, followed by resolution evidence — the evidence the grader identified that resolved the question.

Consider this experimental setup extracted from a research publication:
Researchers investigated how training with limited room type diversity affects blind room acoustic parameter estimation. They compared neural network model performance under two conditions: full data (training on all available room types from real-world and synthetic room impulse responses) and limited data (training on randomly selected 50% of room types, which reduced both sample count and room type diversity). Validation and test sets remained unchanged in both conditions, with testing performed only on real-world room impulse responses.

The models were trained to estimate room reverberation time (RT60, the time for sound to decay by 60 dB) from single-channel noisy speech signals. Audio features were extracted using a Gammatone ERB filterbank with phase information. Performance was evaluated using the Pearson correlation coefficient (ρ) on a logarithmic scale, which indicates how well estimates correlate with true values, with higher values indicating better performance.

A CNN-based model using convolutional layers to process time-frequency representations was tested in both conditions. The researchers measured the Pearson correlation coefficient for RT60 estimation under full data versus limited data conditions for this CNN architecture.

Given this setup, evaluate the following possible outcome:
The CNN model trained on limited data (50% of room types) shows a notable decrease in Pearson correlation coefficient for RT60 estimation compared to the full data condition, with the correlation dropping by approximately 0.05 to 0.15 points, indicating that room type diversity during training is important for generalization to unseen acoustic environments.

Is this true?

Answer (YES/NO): NO